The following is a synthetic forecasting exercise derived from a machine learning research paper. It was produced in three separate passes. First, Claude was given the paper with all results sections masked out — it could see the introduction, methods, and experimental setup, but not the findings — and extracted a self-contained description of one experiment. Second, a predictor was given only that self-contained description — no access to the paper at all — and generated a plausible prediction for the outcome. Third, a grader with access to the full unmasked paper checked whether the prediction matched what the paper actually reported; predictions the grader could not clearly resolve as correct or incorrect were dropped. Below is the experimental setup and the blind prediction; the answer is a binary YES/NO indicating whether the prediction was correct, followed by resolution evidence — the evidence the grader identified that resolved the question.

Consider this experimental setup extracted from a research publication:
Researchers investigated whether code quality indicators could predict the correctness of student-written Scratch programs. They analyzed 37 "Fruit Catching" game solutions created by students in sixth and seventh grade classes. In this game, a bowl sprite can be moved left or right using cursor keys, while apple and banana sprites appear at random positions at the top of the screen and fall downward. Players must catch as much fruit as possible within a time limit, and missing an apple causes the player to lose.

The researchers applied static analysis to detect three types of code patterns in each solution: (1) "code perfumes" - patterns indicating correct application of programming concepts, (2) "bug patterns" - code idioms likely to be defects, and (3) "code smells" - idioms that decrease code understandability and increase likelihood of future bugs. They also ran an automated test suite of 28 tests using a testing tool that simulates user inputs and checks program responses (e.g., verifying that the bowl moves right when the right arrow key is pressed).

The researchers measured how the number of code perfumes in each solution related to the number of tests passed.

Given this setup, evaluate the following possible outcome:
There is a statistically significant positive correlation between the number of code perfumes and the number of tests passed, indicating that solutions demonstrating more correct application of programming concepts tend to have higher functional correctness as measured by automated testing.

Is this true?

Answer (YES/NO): YES